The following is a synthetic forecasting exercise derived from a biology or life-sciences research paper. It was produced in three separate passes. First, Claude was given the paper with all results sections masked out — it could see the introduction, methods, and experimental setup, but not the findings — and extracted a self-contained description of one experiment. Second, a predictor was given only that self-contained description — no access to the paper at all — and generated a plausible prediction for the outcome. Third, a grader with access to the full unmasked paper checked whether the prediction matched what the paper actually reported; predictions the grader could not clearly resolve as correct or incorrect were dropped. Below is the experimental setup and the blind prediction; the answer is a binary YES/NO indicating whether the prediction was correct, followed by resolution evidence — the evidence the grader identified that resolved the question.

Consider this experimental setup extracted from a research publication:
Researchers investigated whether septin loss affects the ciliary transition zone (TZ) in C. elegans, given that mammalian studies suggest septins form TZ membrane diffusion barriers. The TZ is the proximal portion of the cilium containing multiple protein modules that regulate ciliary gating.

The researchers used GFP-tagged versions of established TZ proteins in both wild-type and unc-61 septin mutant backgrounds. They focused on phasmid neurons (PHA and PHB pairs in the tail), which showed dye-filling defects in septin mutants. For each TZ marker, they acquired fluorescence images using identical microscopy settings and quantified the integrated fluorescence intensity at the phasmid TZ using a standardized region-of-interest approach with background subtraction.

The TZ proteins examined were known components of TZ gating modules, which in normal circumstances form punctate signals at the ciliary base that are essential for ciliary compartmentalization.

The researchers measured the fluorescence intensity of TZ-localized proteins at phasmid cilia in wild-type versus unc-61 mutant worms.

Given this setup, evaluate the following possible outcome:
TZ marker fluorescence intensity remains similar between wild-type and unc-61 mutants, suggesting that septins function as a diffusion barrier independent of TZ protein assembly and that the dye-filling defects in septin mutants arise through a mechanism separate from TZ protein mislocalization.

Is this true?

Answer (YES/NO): NO